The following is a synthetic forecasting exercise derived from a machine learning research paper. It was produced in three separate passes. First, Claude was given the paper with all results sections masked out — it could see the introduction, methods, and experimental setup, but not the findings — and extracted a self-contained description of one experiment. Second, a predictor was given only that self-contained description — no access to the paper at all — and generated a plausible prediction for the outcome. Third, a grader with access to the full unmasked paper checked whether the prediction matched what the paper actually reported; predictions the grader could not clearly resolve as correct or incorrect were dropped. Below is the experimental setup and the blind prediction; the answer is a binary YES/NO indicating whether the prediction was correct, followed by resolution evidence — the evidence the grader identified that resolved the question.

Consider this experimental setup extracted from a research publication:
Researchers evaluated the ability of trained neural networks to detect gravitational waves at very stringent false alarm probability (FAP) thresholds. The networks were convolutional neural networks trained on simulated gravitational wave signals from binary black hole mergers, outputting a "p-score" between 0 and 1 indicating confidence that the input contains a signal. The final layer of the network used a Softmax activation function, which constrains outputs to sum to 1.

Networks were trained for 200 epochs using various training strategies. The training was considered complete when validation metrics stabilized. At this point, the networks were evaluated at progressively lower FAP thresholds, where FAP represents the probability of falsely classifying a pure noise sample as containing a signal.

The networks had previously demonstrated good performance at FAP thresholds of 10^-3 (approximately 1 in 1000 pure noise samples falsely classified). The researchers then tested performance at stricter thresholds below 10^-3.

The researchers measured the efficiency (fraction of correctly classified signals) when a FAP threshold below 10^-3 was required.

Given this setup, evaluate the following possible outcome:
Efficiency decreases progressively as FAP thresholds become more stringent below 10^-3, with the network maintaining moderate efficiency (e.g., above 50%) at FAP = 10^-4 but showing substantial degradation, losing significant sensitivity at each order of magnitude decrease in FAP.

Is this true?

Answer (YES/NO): NO